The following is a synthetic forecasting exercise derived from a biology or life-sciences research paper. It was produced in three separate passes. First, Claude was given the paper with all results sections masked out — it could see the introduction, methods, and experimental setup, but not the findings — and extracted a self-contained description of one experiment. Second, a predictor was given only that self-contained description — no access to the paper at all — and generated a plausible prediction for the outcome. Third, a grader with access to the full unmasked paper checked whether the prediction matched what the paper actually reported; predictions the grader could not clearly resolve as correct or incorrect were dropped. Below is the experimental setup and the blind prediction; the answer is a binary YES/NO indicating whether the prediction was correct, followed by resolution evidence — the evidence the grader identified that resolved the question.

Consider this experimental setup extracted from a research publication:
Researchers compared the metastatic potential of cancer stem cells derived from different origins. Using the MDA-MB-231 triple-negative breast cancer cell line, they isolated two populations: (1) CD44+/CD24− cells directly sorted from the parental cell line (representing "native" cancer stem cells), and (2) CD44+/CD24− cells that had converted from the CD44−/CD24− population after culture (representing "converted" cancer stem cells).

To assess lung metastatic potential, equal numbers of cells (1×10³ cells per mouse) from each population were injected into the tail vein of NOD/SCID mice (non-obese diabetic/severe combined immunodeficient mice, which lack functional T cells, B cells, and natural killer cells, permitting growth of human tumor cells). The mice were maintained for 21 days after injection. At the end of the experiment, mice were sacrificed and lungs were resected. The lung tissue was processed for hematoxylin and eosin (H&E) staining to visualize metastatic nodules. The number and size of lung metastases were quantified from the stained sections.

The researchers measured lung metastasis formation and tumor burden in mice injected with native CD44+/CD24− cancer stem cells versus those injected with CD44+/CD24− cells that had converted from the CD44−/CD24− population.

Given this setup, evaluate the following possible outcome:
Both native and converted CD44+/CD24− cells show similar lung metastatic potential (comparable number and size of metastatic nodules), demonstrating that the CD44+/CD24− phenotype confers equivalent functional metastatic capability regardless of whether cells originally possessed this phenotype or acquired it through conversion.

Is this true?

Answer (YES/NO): YES